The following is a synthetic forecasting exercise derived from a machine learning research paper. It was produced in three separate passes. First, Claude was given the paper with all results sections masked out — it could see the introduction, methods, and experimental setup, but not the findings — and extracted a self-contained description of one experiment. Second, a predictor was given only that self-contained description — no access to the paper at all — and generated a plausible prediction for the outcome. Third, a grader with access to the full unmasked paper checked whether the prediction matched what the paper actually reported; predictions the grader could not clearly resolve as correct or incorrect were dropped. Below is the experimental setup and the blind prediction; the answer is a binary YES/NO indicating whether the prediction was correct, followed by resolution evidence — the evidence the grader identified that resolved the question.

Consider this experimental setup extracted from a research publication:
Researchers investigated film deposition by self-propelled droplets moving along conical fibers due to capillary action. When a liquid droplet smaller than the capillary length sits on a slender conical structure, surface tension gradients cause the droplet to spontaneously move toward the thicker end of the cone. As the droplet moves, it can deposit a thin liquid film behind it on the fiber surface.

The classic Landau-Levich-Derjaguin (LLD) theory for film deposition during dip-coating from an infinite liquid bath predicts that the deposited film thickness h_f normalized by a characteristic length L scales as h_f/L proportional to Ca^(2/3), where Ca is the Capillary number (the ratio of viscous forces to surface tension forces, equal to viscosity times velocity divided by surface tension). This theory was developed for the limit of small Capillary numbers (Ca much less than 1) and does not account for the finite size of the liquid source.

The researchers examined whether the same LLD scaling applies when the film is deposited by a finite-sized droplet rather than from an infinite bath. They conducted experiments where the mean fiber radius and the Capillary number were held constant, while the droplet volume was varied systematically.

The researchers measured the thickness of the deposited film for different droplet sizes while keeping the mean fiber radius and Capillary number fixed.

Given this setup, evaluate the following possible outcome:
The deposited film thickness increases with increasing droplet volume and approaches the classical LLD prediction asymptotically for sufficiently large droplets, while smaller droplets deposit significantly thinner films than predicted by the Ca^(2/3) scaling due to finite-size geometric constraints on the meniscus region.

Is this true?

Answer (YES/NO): NO